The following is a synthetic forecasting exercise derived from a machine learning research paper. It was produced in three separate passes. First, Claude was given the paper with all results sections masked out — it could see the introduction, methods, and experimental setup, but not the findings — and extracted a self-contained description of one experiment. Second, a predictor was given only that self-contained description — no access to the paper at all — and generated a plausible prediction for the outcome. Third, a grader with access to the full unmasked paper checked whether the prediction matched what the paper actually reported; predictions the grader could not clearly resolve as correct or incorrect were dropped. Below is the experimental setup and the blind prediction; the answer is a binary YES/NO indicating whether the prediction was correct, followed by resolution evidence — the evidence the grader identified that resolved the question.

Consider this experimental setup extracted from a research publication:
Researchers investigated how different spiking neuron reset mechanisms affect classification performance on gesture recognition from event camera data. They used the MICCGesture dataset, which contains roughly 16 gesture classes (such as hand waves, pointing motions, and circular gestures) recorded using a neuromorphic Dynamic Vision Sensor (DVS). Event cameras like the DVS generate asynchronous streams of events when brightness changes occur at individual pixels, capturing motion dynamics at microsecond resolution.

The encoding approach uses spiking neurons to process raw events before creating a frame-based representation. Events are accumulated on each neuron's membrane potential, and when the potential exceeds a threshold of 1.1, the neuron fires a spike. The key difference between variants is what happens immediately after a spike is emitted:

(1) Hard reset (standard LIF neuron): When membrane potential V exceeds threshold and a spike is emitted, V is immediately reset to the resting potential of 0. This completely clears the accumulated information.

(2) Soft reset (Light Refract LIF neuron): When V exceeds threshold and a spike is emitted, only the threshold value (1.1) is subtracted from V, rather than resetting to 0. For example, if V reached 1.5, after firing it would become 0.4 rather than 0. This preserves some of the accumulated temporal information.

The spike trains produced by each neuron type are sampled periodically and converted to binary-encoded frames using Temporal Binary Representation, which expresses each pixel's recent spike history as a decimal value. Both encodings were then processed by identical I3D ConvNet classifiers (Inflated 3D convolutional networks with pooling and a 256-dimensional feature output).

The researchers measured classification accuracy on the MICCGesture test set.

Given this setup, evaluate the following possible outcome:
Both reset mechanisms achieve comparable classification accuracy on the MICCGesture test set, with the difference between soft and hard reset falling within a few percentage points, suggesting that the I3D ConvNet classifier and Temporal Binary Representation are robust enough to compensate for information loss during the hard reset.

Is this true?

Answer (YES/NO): NO